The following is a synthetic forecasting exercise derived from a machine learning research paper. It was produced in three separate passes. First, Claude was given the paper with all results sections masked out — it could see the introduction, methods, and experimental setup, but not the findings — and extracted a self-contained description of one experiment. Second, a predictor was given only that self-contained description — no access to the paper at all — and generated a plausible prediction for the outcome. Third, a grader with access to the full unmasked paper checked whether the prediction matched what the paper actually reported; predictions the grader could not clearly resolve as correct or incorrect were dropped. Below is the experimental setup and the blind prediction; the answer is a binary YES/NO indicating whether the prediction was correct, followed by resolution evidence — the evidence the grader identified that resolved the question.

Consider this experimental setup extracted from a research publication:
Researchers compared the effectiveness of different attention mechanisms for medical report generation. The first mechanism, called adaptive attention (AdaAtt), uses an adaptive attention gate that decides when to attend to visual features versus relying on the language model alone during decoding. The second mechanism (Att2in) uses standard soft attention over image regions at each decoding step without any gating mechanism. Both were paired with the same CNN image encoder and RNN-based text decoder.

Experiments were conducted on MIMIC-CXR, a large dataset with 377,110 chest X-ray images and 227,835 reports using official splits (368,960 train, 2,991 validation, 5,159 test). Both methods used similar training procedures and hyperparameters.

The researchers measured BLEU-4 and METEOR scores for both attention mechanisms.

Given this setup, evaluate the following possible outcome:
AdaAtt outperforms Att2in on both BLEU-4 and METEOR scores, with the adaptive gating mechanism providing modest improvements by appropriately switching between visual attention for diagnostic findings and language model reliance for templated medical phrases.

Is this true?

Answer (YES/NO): NO